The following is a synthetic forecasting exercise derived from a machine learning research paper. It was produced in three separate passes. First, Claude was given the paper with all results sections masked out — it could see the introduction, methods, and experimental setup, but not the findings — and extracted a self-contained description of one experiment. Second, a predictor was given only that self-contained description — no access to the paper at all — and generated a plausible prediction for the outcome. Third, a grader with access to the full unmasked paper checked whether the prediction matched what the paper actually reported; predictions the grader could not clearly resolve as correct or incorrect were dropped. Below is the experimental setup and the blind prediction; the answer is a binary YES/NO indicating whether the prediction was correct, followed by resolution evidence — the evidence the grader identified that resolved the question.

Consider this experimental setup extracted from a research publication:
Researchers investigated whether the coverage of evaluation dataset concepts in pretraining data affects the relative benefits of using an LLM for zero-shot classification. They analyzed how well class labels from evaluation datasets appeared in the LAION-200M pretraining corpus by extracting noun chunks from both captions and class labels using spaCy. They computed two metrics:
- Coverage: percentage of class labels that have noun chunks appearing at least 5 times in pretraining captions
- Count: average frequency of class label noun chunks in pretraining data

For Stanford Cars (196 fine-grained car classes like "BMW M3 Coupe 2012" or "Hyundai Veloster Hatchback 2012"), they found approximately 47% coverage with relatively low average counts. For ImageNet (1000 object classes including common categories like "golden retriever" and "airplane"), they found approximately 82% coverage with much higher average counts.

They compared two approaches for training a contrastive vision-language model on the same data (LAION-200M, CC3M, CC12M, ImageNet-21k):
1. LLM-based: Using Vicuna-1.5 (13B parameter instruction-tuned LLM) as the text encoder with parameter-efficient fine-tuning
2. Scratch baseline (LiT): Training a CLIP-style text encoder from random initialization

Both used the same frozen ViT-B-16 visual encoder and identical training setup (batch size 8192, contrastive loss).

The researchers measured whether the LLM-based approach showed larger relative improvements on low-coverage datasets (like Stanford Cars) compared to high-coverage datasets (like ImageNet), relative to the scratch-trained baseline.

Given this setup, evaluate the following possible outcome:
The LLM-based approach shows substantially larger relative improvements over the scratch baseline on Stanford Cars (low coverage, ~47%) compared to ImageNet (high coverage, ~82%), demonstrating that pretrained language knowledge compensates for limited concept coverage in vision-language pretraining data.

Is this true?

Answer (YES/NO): YES